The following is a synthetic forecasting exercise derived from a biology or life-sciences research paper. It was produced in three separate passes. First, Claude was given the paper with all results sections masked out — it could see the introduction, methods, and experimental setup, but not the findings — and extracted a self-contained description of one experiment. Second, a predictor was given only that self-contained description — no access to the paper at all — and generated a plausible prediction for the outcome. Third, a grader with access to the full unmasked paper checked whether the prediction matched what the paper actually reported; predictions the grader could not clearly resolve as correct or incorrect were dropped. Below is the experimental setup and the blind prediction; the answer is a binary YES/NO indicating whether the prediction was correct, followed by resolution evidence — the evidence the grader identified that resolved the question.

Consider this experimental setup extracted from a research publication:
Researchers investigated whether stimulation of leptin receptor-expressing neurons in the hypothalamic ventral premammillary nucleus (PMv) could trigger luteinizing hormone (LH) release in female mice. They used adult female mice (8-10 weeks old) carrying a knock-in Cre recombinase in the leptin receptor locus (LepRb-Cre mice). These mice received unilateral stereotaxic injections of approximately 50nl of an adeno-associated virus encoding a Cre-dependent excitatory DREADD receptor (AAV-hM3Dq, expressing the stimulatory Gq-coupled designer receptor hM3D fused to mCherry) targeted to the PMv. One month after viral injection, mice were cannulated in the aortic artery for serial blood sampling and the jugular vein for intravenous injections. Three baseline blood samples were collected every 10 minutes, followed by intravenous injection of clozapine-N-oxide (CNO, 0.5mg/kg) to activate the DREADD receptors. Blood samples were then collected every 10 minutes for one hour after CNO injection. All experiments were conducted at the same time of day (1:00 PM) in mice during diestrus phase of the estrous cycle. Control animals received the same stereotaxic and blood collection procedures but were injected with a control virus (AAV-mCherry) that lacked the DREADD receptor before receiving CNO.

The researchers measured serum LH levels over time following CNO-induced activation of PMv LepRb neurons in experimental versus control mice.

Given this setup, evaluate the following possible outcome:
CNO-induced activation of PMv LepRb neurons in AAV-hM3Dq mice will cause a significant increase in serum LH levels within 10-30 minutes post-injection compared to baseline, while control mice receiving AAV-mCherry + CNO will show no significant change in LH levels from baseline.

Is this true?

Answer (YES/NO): YES